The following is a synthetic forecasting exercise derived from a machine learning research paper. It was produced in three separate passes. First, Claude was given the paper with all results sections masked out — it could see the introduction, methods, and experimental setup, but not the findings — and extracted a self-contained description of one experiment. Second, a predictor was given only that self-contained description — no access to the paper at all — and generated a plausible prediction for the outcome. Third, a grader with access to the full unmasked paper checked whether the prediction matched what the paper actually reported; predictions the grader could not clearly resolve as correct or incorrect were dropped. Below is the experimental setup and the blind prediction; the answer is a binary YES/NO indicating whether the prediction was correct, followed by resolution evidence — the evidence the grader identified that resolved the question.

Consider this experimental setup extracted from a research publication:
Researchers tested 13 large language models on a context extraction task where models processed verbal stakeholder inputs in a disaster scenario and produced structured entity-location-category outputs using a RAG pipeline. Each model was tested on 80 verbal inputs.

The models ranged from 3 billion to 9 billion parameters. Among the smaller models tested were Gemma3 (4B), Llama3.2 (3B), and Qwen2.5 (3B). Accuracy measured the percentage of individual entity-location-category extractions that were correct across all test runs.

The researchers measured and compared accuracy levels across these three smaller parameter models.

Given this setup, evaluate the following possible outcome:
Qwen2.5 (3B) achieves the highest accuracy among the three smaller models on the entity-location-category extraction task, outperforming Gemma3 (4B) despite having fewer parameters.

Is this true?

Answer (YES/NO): NO